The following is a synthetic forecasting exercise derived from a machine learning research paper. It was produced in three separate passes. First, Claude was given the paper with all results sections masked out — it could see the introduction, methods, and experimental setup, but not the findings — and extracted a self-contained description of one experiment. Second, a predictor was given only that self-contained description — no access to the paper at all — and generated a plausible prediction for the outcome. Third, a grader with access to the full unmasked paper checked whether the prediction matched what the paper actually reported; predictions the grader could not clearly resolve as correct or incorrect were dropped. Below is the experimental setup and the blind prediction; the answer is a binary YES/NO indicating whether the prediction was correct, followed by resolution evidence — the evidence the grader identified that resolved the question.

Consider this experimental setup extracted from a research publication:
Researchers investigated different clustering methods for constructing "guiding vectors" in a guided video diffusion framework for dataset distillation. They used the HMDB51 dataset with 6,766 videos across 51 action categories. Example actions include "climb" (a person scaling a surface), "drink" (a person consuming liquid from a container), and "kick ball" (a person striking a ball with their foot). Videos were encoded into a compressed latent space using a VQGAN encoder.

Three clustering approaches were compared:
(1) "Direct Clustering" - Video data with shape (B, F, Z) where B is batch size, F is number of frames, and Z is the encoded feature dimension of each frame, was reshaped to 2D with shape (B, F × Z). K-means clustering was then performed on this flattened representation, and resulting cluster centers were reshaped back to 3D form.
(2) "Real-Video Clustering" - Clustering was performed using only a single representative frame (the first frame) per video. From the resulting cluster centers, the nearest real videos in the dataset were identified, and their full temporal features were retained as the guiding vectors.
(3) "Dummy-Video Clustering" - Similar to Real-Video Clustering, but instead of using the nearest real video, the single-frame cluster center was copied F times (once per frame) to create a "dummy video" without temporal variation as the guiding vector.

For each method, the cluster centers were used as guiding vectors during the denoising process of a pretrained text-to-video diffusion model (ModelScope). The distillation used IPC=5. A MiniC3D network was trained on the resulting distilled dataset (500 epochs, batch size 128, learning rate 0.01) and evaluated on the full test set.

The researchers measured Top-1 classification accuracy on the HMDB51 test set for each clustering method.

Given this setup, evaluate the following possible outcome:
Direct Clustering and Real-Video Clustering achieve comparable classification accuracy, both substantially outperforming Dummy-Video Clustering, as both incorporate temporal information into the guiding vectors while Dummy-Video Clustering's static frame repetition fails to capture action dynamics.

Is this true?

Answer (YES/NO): NO